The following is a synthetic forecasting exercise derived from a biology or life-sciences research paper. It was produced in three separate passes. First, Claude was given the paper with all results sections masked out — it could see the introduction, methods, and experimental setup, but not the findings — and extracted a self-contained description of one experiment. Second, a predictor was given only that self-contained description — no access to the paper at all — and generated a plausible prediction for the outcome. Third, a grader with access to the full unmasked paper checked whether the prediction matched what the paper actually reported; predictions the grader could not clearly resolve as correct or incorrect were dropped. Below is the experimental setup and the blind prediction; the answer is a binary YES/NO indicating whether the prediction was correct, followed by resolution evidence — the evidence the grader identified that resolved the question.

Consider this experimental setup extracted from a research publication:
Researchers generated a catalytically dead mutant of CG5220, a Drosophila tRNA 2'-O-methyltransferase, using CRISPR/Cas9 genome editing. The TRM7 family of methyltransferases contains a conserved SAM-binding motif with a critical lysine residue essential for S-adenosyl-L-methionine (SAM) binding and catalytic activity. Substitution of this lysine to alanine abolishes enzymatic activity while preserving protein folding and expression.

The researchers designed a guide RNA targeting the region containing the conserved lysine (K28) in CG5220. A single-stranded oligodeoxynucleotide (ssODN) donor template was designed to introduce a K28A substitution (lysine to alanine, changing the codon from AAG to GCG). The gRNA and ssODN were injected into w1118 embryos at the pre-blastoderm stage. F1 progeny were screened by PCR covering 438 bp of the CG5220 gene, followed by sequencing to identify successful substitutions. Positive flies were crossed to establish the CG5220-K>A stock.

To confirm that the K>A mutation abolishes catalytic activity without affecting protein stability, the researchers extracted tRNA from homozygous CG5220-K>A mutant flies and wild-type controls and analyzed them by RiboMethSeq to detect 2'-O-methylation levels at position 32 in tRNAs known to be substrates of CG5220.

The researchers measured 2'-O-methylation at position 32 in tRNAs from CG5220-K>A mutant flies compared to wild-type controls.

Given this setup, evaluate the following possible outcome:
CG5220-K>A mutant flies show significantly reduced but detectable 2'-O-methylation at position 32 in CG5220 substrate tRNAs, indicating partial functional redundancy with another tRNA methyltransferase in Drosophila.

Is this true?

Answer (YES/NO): NO